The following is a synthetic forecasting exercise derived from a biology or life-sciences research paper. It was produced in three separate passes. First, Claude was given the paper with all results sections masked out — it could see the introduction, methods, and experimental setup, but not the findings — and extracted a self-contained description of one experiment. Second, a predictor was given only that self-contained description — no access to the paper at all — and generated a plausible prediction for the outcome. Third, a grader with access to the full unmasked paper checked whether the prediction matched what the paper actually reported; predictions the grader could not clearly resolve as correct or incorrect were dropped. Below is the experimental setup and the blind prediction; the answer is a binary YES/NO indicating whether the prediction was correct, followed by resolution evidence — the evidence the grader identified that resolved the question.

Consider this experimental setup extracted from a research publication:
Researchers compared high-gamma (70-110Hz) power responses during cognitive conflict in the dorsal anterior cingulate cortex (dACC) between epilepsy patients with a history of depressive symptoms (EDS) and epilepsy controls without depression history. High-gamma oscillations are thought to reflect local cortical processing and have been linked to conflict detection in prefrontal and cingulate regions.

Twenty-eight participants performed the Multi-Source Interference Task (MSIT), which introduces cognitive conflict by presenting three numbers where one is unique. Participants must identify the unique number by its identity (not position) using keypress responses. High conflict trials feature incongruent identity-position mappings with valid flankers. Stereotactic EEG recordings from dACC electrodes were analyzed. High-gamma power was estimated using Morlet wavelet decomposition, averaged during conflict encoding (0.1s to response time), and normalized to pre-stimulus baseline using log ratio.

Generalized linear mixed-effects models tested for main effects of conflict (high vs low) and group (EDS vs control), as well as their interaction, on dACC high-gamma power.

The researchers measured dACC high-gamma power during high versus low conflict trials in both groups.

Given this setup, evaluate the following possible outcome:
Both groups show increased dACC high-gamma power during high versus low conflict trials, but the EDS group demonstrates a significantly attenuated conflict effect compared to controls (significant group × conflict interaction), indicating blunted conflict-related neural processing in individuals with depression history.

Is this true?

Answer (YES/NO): NO